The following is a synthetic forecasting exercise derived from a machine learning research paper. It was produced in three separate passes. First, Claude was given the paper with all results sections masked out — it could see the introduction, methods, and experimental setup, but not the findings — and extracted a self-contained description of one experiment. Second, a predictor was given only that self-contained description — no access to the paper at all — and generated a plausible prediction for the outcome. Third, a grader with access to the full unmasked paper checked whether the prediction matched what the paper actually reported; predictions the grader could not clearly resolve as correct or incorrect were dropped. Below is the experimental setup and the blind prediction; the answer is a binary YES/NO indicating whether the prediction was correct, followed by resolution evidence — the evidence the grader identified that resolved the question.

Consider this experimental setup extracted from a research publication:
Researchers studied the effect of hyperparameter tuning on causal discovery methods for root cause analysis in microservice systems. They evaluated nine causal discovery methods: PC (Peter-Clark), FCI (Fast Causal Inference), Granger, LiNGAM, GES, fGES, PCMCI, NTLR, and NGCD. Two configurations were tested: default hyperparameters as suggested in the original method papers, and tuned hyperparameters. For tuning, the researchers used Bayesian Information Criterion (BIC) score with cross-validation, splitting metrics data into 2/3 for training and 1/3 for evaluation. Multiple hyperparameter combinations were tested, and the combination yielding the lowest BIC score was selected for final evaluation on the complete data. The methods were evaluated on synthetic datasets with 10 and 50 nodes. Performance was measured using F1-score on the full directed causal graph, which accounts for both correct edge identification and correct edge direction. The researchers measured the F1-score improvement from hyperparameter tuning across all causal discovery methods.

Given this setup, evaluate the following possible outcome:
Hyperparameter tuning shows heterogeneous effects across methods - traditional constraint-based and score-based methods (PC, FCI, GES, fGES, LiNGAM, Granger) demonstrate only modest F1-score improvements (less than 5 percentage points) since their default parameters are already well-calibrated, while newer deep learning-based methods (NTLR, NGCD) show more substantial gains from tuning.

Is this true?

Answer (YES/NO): NO